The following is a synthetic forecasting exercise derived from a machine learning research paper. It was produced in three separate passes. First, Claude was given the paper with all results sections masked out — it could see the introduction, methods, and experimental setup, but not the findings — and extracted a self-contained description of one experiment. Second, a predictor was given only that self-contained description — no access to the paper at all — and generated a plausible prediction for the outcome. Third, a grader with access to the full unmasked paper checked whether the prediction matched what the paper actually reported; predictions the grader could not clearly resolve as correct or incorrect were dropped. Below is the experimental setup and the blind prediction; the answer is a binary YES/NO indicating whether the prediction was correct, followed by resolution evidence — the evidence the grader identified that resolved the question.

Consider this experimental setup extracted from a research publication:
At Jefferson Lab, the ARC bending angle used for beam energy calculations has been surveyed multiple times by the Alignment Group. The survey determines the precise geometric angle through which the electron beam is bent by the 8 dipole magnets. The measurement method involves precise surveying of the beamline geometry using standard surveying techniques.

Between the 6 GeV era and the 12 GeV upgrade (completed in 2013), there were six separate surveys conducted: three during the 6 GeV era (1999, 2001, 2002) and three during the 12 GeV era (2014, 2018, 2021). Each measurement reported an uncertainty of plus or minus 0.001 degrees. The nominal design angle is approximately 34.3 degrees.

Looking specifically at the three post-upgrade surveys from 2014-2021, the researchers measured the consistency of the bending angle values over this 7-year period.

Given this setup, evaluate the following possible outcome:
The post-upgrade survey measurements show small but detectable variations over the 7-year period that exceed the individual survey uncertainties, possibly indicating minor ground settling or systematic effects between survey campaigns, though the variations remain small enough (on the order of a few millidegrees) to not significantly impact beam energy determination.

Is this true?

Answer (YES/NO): YES